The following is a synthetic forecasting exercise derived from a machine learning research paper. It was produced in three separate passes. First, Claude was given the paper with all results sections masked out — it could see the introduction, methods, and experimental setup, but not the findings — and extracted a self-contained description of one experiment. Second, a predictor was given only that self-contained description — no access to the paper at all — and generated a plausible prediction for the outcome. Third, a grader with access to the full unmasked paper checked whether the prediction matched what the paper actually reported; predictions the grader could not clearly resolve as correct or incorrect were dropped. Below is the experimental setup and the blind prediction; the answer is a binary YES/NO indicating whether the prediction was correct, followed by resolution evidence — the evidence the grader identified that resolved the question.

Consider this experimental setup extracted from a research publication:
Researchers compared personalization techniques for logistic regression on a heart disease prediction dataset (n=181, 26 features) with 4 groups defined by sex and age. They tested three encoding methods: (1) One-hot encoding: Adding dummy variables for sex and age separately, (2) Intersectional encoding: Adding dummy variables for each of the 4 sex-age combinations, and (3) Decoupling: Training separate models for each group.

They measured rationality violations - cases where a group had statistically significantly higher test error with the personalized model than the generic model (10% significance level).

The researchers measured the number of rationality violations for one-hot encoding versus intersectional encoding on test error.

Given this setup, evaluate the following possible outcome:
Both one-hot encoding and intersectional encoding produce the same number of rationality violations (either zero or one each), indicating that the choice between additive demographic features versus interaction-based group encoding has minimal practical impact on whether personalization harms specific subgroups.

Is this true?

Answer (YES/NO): NO